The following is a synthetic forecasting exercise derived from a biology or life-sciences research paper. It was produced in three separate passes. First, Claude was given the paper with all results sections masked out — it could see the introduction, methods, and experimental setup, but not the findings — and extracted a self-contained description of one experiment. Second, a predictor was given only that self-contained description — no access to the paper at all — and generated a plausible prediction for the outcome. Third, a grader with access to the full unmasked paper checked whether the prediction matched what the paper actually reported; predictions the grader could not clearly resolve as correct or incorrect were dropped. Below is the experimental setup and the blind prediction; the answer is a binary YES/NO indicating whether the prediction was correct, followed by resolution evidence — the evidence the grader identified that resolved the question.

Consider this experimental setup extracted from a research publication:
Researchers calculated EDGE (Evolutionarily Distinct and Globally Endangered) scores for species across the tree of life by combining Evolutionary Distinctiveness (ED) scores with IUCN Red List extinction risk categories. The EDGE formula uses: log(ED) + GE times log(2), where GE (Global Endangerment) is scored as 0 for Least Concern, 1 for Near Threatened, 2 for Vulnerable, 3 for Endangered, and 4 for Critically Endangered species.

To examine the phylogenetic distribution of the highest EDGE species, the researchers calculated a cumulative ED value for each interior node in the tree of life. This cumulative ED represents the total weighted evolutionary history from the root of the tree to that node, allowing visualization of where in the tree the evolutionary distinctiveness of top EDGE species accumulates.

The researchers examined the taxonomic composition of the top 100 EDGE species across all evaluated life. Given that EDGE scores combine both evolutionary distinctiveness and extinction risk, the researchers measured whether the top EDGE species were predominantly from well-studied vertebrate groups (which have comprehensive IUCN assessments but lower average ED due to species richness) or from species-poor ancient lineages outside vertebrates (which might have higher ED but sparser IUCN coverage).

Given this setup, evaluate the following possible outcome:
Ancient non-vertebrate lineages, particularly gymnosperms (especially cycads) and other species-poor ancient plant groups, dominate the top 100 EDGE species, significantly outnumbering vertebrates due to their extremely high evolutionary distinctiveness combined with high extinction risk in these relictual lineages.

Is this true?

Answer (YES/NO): NO